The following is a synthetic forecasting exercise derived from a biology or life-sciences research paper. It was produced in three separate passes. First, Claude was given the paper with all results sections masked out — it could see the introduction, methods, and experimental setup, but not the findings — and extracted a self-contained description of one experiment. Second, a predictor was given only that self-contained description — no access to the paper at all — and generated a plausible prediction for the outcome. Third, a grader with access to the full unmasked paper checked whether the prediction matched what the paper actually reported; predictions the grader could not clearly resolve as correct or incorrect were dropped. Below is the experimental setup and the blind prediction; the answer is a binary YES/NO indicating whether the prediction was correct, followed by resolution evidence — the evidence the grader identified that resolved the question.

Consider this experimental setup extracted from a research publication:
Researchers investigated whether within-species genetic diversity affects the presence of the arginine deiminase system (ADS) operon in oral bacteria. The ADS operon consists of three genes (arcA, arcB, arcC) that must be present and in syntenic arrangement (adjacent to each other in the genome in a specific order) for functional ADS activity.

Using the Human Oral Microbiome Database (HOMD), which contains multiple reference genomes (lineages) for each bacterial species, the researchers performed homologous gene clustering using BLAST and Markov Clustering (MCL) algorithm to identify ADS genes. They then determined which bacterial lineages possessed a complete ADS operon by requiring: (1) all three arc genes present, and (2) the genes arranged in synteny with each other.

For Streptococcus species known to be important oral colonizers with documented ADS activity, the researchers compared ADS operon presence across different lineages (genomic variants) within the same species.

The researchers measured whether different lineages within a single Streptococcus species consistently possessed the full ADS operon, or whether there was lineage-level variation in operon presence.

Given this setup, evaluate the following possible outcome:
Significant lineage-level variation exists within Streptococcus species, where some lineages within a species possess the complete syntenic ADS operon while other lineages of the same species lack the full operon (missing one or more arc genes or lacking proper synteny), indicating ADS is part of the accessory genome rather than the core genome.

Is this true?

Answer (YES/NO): YES